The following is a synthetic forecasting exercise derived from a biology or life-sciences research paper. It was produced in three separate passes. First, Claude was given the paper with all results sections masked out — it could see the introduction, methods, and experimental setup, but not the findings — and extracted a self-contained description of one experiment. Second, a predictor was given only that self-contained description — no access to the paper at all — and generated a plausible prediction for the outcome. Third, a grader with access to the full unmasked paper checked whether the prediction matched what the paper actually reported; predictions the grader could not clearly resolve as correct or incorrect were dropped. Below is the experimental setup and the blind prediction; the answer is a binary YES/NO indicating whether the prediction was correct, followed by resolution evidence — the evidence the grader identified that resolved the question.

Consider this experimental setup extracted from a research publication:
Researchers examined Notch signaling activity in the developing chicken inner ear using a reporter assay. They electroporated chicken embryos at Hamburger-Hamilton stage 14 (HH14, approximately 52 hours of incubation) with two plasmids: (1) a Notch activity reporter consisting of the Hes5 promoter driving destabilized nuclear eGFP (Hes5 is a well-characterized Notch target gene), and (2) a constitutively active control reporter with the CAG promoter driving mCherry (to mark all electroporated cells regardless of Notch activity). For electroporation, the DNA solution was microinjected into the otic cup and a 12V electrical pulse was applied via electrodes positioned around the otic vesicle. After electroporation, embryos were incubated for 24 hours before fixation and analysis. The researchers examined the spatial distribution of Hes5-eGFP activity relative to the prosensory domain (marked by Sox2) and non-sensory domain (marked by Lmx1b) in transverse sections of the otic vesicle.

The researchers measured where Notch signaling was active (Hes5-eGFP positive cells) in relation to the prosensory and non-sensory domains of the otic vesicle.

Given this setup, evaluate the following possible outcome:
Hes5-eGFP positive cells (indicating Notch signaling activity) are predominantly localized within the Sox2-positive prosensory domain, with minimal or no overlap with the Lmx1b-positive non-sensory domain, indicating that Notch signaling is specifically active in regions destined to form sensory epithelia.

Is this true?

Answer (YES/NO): NO